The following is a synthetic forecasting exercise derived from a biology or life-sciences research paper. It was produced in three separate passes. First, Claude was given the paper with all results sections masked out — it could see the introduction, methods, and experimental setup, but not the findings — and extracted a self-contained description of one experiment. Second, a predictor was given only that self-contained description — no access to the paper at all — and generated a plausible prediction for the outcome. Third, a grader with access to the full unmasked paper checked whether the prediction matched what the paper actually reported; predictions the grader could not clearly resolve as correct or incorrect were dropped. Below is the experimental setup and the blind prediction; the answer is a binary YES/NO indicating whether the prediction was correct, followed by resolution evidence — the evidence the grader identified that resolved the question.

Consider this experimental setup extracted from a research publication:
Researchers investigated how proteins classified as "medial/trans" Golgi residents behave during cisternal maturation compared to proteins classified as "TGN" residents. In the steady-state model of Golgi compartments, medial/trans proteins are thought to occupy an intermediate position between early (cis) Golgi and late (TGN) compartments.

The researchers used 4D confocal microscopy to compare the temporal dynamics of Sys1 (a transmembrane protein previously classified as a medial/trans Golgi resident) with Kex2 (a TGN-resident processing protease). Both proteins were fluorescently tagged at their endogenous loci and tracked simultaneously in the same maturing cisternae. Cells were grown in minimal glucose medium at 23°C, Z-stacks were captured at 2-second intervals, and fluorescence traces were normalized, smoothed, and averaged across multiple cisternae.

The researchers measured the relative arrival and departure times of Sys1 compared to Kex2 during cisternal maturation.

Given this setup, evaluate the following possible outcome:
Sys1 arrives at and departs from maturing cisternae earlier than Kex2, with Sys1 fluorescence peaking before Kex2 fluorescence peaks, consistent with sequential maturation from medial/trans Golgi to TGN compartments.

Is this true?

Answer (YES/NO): YES